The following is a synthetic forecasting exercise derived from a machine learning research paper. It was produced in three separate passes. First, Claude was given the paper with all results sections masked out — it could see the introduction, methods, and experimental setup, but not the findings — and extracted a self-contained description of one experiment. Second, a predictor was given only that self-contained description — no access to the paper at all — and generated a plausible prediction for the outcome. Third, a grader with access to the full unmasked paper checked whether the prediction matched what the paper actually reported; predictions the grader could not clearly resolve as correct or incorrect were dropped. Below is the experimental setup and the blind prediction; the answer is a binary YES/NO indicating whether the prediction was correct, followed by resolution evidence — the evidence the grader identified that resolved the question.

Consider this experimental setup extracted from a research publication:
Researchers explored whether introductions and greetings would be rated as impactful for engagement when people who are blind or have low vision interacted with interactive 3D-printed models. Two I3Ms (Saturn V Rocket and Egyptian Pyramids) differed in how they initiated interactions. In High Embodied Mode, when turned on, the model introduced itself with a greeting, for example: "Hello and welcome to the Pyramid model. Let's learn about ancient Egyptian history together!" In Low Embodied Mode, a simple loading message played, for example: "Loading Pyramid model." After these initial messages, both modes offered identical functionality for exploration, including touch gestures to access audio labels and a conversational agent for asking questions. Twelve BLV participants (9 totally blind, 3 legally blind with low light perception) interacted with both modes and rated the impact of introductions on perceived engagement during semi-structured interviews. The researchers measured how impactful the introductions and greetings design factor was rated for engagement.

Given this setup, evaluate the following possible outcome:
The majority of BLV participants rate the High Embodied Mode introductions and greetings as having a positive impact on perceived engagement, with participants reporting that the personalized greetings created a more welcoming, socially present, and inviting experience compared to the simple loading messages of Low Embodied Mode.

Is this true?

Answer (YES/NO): NO